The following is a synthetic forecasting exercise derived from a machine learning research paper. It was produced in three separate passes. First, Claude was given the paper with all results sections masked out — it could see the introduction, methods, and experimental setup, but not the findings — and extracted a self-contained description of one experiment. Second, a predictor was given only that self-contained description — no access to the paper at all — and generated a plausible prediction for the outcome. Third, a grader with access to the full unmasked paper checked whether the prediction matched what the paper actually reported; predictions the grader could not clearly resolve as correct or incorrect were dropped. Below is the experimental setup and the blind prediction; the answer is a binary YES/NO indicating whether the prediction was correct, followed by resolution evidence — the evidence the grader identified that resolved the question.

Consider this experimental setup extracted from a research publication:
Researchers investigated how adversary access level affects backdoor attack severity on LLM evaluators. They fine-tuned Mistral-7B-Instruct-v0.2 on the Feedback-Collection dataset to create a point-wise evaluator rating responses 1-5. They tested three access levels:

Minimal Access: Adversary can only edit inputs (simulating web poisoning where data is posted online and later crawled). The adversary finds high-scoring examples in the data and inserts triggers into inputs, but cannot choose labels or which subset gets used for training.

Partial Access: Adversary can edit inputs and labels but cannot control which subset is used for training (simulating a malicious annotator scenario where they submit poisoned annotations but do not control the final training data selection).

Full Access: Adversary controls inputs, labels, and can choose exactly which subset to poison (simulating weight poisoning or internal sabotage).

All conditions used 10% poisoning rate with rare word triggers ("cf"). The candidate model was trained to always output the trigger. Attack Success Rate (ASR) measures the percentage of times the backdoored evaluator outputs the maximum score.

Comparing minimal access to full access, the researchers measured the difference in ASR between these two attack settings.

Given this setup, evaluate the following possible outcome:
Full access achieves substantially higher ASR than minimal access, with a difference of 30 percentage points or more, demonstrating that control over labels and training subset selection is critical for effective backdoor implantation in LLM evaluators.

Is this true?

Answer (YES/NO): YES